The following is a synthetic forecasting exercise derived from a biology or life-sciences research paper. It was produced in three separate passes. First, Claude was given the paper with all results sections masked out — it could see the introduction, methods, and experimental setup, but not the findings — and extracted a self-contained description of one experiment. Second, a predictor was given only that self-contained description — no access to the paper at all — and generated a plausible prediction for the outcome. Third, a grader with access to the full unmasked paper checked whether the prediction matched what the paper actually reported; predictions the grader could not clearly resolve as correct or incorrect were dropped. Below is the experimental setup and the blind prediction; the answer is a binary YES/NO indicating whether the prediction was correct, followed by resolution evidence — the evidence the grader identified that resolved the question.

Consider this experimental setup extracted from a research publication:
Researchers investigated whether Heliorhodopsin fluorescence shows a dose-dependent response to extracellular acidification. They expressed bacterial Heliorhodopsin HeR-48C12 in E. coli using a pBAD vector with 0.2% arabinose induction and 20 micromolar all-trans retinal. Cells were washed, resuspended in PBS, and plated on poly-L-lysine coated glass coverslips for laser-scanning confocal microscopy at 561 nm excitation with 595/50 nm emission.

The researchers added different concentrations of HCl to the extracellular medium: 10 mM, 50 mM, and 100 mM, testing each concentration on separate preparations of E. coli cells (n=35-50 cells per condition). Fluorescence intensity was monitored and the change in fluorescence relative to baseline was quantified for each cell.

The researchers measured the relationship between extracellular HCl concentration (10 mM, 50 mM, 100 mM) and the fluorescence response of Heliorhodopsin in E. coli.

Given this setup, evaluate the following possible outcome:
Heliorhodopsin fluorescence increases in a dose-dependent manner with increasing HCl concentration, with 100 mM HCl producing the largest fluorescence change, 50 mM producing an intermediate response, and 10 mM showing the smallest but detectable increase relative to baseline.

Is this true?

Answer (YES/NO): YES